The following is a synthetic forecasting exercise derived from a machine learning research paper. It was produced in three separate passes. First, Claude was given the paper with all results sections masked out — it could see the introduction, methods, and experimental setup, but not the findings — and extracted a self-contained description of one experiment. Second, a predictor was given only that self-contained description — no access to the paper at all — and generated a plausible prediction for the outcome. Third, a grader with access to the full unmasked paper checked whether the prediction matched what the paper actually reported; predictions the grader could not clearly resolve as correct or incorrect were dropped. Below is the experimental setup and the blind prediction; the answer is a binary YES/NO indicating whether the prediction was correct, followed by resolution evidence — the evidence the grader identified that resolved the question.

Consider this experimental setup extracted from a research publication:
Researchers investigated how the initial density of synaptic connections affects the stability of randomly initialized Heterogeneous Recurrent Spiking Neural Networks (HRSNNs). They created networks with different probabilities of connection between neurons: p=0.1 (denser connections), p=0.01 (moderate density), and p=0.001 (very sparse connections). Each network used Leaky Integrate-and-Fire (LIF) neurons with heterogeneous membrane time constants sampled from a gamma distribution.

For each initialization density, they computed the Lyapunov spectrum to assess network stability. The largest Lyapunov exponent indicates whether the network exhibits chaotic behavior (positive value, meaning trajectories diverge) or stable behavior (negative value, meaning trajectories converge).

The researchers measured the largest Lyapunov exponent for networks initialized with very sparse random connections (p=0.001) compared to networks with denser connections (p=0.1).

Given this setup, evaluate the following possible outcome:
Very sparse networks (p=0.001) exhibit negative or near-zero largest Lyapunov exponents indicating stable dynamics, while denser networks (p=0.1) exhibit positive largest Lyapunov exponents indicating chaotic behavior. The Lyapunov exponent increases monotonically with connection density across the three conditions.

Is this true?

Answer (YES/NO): NO